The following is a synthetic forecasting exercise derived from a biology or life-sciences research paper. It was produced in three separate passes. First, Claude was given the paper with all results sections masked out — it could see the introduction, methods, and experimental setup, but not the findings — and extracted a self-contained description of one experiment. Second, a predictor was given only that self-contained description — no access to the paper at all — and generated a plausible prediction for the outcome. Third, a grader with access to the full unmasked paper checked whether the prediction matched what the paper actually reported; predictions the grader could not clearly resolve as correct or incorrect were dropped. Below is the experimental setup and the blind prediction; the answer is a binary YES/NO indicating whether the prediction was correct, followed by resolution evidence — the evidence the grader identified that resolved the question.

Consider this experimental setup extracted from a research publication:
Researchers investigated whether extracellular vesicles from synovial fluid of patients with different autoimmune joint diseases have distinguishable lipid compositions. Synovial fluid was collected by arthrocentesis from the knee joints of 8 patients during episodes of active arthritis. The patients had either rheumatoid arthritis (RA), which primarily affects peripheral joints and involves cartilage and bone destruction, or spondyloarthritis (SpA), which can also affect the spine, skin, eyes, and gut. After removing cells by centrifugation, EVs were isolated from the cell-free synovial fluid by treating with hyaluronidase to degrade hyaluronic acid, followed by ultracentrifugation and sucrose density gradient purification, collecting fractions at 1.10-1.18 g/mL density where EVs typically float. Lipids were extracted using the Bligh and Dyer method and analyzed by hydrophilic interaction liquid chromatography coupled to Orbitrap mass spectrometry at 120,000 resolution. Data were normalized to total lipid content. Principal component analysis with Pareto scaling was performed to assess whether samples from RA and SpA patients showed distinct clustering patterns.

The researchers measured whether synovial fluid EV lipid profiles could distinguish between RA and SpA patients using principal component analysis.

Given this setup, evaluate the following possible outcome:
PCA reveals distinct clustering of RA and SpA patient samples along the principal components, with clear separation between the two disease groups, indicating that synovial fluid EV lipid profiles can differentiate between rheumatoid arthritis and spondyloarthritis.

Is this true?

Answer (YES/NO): NO